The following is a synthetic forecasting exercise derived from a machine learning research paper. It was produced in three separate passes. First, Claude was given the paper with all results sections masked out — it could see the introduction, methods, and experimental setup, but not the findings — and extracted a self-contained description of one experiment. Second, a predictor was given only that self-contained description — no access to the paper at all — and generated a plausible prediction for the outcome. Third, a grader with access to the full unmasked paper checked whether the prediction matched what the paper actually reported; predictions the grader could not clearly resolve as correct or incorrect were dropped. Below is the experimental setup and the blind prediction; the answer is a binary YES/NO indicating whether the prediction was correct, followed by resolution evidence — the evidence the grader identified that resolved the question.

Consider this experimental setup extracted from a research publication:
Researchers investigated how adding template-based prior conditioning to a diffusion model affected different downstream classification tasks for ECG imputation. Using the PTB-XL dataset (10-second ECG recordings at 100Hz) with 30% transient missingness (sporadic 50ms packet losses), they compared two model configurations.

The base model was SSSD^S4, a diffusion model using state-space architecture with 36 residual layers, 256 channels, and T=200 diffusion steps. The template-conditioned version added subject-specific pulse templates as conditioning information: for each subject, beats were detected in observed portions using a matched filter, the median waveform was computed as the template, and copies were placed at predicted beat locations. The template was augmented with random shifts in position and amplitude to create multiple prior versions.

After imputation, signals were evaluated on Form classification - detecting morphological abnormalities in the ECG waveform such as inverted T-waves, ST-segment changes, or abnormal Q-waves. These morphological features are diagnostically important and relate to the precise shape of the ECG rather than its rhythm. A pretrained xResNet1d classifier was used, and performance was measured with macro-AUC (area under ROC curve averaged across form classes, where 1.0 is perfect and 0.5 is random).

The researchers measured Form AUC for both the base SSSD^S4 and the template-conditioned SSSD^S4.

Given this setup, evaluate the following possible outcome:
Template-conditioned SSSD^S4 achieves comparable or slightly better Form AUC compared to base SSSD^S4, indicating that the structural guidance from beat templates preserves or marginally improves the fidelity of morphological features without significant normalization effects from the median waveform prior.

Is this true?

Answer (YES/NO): NO